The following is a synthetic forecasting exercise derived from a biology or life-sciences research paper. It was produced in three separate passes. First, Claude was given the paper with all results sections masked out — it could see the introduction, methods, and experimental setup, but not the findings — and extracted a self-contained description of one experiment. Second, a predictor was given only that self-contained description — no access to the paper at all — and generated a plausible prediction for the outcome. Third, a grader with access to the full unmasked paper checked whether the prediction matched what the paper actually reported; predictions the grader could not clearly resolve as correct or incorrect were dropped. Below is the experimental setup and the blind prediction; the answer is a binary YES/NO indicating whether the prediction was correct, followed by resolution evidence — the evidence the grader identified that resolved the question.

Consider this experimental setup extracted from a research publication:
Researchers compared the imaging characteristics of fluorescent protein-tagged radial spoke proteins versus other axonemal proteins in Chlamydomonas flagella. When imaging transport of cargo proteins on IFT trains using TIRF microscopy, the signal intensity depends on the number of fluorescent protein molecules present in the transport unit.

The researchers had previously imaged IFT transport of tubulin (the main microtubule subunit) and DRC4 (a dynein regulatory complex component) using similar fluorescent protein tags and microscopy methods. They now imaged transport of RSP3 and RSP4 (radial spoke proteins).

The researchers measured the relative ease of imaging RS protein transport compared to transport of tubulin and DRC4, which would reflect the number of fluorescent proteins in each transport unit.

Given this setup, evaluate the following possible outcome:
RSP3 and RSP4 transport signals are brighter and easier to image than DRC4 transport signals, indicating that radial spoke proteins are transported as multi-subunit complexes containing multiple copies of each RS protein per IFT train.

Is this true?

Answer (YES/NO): NO